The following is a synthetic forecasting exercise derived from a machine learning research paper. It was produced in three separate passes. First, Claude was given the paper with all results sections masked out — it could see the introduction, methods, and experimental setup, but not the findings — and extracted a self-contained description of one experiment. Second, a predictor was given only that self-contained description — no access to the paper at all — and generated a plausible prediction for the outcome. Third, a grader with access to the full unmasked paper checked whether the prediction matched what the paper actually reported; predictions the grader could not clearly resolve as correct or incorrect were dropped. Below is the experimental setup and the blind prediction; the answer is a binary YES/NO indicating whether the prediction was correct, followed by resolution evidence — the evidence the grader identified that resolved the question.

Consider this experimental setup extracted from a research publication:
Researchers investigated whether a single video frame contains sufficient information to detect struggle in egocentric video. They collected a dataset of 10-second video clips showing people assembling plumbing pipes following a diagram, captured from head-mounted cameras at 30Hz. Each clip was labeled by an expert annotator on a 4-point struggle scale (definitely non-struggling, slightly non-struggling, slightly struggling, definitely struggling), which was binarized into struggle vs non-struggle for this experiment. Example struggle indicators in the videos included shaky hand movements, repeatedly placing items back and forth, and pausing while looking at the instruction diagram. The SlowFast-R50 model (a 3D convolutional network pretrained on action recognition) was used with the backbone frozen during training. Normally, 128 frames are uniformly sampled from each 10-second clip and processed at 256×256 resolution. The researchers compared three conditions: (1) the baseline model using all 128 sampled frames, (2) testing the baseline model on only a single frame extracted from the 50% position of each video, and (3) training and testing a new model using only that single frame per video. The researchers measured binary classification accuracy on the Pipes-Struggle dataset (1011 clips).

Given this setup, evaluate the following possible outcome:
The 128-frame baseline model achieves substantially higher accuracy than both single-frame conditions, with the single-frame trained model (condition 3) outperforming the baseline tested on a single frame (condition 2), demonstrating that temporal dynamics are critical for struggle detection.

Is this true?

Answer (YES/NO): YES